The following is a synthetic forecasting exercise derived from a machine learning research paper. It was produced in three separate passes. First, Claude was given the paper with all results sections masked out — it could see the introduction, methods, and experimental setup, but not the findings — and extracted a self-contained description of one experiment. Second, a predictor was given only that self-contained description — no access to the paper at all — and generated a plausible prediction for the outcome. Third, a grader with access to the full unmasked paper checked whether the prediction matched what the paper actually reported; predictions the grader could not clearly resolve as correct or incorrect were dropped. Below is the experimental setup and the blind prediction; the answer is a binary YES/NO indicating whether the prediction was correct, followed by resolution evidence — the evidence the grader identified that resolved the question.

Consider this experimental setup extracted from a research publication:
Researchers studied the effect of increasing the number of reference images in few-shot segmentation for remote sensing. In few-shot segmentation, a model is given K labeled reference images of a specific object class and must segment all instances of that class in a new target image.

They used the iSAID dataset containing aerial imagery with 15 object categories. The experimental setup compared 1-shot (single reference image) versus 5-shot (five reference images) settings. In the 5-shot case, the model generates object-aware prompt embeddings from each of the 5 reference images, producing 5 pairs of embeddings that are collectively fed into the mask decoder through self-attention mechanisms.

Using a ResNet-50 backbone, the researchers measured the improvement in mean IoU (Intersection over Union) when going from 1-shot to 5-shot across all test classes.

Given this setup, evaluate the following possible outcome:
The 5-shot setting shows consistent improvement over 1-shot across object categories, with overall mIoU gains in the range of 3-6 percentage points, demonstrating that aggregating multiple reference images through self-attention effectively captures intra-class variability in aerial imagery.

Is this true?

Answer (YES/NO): NO